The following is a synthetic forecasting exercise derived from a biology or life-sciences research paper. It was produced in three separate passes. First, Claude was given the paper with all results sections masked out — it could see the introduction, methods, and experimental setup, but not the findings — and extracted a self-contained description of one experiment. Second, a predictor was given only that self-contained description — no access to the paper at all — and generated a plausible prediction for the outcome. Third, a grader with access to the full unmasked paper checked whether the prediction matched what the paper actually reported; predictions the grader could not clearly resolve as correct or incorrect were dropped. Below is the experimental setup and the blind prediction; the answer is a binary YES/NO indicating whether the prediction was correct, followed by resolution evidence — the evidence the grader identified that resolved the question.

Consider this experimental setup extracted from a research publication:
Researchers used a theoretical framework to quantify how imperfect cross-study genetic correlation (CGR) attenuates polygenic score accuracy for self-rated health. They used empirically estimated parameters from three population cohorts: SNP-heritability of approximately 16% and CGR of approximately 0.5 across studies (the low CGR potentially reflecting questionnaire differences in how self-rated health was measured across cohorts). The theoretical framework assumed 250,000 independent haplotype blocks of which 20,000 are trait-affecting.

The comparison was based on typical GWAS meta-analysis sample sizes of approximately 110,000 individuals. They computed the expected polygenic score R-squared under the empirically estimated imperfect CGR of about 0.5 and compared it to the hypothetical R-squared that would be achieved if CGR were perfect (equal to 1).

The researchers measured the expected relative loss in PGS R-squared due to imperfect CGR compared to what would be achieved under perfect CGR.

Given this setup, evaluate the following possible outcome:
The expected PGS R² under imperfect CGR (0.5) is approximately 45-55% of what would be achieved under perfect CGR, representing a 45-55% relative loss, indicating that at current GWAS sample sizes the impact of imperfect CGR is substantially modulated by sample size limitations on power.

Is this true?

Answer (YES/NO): NO